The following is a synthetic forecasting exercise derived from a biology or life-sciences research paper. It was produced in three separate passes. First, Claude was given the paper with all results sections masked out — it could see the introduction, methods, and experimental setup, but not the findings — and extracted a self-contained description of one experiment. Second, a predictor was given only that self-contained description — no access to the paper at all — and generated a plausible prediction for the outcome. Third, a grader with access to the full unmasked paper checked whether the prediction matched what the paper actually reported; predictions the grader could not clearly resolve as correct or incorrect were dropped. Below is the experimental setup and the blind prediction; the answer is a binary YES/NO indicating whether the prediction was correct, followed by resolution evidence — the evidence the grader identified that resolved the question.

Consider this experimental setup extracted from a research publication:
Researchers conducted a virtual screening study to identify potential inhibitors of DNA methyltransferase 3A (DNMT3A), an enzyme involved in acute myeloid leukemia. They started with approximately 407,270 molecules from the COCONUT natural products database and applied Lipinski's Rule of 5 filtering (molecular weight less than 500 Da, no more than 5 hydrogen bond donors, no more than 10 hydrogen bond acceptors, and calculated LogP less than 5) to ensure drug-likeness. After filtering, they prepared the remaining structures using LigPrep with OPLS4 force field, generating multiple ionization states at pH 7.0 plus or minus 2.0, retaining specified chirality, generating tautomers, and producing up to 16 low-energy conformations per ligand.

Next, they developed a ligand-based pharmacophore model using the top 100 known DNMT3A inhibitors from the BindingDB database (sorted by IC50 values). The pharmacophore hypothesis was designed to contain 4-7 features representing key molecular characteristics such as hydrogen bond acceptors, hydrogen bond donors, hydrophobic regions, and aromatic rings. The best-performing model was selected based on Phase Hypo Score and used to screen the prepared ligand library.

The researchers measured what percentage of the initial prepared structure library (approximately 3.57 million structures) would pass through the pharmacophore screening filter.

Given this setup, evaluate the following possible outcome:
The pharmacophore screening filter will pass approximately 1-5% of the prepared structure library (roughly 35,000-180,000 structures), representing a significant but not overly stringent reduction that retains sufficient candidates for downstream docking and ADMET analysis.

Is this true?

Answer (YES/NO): NO